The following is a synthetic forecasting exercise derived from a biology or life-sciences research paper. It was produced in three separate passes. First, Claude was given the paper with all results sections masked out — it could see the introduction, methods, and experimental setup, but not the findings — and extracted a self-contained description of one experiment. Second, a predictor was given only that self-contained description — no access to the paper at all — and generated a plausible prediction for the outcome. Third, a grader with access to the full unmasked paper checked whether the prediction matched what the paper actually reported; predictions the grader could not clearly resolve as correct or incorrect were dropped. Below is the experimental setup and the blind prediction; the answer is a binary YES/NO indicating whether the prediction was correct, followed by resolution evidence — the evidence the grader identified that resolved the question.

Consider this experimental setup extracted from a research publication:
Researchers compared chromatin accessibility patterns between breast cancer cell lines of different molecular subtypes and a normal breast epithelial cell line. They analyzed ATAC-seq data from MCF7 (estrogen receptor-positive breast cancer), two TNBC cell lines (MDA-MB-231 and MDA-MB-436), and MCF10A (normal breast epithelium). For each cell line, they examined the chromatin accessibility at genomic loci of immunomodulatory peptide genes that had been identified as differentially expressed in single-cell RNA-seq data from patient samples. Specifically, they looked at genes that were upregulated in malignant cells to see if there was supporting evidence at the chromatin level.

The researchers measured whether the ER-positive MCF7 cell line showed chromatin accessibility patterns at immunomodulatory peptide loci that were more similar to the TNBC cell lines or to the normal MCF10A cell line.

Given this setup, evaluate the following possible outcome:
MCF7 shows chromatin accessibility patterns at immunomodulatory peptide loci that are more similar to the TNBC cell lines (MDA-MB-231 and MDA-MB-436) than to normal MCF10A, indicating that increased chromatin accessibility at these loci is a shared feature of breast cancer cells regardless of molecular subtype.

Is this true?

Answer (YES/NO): YES